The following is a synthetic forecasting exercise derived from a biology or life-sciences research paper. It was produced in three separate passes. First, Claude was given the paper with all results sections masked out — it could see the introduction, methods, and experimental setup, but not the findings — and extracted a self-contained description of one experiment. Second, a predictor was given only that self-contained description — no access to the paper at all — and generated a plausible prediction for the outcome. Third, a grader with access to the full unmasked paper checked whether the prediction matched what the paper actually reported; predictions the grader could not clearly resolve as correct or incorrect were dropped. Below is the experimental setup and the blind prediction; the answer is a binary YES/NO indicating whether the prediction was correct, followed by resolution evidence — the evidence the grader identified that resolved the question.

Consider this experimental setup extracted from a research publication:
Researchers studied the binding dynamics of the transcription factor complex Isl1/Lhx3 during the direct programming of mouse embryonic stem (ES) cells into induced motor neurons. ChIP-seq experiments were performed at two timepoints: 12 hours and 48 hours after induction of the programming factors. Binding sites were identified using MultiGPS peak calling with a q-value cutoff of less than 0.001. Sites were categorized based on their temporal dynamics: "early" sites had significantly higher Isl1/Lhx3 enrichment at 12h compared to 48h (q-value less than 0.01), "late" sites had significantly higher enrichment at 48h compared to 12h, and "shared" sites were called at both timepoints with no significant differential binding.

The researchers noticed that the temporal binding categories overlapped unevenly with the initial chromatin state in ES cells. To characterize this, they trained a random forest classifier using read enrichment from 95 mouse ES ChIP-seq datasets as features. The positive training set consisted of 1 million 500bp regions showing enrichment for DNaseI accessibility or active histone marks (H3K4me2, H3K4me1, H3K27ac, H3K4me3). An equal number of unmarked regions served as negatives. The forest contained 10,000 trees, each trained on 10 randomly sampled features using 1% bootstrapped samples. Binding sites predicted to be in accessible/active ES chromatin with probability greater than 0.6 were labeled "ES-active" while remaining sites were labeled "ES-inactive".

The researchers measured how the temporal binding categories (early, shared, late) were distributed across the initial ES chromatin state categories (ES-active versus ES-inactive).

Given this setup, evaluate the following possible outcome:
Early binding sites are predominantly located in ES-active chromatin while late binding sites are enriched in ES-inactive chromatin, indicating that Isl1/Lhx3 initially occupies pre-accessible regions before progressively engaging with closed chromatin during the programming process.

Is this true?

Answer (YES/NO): YES